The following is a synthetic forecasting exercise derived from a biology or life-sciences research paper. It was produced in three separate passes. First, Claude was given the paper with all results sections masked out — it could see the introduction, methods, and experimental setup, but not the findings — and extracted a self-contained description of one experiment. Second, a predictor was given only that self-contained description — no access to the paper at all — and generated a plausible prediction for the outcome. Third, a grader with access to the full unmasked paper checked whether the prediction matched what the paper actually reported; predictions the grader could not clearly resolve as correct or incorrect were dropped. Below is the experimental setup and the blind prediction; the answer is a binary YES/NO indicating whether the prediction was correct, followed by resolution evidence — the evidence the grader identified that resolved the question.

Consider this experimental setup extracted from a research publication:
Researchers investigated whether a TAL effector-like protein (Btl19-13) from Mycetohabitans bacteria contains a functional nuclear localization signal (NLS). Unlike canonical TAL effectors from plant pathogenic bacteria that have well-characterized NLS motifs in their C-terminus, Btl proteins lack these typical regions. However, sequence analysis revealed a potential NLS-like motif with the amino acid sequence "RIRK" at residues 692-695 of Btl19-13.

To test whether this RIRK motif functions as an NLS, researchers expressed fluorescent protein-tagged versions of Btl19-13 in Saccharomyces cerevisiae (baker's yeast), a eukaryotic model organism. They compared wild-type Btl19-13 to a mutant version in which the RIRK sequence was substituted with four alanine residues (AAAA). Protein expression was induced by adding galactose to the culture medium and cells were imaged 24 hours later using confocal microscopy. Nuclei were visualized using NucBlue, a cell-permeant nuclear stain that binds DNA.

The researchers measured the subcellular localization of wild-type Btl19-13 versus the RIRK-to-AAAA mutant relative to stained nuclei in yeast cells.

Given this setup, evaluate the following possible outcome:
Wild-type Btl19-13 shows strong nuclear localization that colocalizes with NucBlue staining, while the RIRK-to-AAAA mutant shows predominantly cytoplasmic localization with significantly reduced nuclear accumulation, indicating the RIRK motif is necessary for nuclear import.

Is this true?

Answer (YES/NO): NO